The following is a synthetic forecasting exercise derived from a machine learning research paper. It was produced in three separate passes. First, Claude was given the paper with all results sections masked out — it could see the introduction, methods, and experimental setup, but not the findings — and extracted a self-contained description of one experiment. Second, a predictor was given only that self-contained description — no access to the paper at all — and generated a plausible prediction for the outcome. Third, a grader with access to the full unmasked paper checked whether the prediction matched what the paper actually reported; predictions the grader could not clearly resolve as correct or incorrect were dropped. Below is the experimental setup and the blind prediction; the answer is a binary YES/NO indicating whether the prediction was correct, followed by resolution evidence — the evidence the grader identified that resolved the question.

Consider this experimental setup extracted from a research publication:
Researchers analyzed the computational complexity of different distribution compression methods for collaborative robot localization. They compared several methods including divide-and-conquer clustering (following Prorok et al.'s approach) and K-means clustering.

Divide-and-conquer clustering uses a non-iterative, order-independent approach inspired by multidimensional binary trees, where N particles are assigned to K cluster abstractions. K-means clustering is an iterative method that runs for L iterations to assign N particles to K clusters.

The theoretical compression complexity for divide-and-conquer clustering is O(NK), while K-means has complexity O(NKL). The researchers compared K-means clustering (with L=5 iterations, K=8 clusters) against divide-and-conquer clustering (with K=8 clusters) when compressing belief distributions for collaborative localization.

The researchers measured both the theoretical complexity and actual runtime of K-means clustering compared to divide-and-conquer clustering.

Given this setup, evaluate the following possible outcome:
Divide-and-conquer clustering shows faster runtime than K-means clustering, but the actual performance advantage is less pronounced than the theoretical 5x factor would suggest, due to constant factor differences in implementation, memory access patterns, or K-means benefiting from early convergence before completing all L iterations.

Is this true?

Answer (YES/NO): NO